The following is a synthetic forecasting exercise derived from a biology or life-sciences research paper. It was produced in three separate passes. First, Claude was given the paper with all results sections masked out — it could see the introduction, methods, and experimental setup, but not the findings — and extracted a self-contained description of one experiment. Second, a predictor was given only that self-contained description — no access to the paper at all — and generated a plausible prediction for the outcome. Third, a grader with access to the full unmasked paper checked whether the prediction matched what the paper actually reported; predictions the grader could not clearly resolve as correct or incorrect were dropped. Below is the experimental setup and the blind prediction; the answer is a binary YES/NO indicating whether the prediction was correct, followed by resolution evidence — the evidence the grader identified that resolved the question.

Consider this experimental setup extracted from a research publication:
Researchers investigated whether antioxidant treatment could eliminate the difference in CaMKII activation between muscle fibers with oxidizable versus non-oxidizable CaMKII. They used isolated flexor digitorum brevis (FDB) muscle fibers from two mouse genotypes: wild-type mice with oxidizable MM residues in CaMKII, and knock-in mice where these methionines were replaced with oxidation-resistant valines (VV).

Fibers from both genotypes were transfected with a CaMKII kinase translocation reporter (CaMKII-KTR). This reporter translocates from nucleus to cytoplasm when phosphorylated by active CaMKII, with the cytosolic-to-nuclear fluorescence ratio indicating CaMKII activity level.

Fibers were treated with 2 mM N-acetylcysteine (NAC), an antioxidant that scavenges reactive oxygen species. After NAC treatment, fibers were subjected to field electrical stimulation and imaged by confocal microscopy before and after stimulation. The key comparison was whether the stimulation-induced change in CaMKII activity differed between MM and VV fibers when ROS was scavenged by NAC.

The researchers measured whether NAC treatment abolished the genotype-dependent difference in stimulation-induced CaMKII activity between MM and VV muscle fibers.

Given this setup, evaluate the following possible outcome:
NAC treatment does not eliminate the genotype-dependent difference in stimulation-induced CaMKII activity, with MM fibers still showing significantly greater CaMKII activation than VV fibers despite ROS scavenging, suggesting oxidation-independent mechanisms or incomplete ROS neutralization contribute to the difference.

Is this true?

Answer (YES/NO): NO